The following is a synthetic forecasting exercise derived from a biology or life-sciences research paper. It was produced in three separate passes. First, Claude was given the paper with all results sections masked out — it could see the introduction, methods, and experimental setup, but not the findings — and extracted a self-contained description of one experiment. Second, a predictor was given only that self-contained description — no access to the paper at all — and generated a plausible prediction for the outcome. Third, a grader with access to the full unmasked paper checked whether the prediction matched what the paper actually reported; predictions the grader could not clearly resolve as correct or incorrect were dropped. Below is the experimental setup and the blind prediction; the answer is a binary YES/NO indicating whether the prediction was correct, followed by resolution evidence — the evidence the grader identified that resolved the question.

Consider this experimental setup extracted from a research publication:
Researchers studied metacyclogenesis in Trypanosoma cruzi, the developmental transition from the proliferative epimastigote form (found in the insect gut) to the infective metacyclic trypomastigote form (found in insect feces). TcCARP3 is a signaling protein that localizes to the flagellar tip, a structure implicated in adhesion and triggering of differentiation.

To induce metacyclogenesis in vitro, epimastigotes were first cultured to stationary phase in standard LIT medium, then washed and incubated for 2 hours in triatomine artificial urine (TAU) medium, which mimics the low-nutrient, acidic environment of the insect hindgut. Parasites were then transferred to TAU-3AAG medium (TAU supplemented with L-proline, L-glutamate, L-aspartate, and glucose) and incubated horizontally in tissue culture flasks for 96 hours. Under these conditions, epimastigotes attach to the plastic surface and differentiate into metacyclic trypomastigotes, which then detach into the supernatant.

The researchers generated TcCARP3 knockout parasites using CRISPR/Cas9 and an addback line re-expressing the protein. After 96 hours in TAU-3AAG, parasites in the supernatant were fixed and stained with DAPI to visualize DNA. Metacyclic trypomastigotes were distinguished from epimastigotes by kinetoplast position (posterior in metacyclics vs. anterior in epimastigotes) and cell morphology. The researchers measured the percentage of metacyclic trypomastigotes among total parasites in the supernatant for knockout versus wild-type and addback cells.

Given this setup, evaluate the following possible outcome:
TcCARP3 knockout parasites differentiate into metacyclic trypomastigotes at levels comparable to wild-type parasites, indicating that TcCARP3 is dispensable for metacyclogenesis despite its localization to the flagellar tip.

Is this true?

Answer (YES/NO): NO